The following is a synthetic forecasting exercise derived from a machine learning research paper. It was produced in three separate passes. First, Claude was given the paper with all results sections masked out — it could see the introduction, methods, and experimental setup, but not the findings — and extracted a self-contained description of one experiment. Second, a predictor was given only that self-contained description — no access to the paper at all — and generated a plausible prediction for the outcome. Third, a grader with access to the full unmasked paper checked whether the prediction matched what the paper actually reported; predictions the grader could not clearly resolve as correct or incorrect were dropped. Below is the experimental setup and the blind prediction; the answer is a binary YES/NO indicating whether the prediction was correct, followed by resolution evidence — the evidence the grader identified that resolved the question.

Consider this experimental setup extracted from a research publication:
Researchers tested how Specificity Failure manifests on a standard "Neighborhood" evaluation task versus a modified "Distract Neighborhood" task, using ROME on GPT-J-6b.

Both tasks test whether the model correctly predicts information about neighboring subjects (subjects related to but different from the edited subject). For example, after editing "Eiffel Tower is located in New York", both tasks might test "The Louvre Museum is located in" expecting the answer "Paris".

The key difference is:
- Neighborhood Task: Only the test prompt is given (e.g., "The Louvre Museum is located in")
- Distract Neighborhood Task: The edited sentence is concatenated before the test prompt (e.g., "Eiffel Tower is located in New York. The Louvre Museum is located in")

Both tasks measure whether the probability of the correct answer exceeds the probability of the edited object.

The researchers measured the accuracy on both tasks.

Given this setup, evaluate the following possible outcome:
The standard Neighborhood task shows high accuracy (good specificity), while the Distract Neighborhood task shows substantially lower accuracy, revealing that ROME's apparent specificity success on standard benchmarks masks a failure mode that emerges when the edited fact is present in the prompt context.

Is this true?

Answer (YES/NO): YES